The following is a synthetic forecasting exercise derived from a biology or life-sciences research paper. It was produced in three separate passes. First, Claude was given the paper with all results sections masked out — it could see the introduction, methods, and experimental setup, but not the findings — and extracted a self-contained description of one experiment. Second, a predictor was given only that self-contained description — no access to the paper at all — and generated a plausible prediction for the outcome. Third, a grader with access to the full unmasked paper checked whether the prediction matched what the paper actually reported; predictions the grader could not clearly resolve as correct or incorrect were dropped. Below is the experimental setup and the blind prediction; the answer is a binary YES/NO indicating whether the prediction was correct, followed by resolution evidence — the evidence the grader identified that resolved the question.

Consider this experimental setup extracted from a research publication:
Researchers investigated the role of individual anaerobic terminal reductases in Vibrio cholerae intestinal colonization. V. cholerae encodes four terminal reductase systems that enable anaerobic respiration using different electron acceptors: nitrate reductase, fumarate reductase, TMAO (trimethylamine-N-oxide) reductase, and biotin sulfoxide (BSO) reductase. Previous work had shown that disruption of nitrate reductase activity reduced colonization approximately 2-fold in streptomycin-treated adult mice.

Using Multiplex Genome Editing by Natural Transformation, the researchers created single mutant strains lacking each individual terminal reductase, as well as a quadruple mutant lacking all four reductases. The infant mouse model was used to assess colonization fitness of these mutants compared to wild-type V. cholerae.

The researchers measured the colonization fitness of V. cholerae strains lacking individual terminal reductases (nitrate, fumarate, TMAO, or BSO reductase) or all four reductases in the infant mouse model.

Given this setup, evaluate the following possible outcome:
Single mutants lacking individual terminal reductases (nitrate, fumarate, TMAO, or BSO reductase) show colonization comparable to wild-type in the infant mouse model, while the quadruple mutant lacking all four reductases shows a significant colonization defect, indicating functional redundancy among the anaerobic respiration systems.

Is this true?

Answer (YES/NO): NO